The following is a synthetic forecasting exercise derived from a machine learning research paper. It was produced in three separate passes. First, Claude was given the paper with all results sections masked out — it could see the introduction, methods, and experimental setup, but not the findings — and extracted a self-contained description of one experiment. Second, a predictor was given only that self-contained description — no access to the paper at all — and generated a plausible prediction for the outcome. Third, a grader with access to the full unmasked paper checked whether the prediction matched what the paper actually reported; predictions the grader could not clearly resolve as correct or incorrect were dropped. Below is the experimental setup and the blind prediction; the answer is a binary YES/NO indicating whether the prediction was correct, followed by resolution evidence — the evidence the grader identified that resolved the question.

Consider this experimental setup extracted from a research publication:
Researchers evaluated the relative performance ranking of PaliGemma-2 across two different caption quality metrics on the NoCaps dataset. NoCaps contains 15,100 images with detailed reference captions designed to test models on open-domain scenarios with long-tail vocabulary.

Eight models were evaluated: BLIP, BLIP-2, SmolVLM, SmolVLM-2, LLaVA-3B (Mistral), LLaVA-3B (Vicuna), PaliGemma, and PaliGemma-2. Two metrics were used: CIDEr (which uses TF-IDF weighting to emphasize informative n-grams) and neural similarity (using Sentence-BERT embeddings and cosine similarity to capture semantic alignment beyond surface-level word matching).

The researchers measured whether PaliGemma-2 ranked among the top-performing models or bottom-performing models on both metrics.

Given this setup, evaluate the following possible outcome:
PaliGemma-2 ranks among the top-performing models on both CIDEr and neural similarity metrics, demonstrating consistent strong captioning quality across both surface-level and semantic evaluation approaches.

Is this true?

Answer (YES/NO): NO